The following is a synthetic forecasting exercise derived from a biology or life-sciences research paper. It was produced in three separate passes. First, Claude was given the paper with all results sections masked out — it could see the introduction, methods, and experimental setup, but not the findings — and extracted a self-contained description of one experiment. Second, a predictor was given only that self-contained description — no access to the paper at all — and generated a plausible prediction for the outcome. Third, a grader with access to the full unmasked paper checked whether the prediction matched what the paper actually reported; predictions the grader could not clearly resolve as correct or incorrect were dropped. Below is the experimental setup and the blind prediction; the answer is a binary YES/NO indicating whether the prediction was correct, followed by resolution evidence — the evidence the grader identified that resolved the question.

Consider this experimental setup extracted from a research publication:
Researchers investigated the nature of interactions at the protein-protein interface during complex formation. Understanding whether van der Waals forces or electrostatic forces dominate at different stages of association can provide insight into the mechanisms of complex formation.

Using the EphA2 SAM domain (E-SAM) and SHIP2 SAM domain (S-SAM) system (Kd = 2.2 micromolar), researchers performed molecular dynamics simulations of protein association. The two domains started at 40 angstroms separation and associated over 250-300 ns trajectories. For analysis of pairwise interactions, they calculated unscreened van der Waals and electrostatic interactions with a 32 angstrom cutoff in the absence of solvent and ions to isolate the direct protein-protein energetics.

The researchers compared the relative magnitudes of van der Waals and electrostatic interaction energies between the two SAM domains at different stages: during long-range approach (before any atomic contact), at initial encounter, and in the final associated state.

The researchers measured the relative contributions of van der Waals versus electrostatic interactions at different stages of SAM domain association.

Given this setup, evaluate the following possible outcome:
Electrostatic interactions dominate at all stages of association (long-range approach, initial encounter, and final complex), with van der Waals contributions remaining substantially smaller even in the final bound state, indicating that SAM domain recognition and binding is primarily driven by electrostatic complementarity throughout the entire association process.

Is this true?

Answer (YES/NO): YES